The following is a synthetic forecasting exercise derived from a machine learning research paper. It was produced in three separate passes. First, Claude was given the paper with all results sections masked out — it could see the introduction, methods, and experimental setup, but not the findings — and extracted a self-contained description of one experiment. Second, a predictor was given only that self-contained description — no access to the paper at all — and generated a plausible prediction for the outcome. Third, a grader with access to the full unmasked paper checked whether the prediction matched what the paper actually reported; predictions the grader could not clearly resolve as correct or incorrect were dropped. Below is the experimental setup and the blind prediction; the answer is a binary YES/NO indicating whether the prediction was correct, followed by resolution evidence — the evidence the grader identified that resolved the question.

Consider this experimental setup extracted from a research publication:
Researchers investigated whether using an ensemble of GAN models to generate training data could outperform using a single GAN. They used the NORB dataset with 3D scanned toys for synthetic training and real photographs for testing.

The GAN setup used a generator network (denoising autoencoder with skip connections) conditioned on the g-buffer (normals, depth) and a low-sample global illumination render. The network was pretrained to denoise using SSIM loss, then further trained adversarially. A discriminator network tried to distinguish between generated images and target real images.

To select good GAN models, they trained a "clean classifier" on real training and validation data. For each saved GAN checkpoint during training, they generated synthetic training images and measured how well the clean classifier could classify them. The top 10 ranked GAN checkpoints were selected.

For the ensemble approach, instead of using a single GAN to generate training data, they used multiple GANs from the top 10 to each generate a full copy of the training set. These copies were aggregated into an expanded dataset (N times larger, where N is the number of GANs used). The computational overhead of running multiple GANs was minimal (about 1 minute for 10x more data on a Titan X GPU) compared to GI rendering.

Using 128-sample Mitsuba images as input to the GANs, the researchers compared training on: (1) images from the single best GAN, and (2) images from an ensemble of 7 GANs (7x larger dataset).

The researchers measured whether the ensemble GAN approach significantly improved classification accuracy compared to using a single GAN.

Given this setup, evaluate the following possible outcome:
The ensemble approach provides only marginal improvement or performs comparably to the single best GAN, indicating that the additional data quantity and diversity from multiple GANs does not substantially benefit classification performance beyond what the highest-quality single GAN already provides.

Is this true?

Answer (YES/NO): NO